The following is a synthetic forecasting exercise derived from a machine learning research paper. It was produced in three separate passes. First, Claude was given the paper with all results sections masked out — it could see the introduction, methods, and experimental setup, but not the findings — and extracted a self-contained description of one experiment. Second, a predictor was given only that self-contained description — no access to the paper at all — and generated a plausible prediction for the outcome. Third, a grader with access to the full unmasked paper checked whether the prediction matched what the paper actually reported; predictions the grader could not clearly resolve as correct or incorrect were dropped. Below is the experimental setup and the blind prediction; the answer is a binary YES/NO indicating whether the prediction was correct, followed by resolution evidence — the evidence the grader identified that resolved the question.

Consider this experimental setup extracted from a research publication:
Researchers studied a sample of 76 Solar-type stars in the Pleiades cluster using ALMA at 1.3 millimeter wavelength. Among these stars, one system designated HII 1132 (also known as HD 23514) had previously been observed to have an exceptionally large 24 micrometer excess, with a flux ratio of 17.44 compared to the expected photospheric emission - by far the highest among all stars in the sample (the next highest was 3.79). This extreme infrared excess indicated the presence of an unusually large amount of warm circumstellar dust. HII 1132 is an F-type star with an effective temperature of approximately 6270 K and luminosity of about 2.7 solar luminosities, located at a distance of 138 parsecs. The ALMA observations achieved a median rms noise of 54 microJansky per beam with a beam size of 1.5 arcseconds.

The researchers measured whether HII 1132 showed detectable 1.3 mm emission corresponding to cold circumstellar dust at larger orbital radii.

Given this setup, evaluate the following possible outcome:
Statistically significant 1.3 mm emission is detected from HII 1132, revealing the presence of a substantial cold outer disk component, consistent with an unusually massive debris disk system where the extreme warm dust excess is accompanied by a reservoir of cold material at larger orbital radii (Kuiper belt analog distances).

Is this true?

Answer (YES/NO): NO